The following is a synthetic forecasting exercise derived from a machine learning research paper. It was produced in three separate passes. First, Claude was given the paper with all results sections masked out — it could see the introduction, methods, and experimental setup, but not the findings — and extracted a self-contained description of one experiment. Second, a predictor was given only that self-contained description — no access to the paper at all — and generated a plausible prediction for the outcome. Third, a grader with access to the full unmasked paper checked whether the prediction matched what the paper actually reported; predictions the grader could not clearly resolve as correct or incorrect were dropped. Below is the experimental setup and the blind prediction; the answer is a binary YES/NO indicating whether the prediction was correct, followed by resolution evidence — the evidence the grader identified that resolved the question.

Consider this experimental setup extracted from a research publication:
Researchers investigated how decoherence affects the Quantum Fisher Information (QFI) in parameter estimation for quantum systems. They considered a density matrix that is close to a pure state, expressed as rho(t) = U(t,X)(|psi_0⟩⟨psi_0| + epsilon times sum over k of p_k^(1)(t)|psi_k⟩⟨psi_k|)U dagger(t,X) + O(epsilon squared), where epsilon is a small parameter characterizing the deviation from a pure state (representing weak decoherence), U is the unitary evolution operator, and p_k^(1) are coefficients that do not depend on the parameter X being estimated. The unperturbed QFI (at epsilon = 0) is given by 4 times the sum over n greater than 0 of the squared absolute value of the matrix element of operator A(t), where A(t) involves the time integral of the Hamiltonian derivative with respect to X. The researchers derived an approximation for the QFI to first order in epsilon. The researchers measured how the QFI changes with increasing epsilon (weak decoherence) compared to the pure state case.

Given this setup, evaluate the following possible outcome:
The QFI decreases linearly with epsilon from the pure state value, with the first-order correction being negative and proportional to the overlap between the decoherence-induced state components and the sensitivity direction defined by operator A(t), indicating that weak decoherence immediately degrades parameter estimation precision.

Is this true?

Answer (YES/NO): YES